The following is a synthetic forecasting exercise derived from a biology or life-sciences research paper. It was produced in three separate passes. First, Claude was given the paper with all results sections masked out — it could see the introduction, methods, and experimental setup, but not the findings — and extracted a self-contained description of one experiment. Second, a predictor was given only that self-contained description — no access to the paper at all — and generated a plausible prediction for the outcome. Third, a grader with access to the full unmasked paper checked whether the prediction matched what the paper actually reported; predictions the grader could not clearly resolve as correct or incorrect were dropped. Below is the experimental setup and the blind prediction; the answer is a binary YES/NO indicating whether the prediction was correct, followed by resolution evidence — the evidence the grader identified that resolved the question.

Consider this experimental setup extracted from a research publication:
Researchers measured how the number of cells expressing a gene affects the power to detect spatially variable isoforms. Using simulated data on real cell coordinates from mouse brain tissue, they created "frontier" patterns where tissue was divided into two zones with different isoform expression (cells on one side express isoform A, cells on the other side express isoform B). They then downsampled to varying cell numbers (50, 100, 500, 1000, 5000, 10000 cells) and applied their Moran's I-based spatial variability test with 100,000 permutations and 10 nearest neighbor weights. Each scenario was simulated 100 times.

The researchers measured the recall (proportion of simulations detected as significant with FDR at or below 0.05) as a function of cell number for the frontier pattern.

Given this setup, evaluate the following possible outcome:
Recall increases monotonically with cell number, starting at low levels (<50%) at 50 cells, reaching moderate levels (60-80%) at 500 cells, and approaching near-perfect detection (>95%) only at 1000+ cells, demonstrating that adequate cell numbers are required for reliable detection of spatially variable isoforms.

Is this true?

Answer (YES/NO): NO